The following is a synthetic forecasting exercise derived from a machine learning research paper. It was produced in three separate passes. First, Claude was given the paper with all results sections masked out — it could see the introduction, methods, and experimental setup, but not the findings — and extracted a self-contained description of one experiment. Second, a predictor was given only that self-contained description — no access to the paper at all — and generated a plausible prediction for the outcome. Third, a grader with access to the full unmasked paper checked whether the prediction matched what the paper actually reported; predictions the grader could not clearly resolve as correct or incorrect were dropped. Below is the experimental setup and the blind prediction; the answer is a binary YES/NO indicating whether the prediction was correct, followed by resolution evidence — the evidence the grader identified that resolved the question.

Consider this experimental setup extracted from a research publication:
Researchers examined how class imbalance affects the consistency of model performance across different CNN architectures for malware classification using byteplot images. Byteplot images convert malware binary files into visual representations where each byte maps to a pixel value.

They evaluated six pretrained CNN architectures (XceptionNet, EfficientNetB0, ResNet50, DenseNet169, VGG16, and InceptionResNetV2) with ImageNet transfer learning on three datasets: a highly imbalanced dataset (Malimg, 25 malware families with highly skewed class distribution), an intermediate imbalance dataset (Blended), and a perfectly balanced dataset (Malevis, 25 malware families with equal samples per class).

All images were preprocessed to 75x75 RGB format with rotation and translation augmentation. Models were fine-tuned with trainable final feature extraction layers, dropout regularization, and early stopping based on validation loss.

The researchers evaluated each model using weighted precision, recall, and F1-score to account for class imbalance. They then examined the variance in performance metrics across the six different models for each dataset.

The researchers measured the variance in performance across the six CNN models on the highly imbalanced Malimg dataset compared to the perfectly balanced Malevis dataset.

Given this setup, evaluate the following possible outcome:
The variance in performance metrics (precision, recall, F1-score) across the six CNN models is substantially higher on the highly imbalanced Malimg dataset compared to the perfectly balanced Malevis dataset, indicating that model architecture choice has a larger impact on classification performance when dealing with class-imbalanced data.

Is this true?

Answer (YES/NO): YES